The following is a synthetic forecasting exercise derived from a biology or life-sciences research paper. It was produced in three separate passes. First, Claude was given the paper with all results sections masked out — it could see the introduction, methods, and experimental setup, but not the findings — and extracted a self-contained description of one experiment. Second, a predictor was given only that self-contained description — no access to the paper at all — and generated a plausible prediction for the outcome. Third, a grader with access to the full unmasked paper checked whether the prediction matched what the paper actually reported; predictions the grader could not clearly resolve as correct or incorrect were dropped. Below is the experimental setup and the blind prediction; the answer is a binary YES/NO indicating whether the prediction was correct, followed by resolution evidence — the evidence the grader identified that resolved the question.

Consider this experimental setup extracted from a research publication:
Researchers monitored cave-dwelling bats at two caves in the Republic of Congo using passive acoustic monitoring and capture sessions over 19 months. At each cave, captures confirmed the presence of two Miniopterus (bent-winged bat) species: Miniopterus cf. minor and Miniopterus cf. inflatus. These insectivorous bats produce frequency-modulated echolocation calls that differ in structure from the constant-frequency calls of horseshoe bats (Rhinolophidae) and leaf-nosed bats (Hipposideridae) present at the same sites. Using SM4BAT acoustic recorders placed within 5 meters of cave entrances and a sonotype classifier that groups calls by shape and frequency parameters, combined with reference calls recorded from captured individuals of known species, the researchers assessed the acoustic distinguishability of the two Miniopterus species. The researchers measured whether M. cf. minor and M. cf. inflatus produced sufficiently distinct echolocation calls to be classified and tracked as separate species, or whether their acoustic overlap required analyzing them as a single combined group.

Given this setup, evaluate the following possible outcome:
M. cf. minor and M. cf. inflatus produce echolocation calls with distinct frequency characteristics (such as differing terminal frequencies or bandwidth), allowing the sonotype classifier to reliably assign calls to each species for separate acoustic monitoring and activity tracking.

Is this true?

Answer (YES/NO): NO